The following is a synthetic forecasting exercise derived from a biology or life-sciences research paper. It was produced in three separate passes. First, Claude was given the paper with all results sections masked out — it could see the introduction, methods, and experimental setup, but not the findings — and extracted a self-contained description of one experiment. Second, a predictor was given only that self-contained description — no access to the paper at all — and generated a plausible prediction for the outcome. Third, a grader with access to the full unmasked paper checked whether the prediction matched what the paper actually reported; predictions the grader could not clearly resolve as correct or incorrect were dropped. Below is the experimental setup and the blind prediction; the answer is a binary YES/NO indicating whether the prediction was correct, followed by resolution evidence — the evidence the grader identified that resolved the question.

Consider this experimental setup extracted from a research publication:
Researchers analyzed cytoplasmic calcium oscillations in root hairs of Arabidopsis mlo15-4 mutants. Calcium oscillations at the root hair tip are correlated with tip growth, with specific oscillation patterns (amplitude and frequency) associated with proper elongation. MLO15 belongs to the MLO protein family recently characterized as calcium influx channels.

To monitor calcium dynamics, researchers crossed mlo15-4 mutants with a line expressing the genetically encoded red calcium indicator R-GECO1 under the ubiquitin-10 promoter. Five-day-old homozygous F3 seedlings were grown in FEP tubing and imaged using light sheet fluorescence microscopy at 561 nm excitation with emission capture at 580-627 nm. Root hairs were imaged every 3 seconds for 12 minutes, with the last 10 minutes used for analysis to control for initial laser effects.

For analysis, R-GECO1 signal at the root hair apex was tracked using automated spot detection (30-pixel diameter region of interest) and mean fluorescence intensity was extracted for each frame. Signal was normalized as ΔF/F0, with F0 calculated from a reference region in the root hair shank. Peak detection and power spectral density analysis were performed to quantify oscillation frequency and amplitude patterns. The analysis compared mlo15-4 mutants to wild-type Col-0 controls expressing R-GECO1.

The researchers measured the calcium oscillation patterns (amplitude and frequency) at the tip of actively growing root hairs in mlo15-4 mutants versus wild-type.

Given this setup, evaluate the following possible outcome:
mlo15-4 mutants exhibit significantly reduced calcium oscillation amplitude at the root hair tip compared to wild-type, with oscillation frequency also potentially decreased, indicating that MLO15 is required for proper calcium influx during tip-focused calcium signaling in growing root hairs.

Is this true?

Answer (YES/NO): NO